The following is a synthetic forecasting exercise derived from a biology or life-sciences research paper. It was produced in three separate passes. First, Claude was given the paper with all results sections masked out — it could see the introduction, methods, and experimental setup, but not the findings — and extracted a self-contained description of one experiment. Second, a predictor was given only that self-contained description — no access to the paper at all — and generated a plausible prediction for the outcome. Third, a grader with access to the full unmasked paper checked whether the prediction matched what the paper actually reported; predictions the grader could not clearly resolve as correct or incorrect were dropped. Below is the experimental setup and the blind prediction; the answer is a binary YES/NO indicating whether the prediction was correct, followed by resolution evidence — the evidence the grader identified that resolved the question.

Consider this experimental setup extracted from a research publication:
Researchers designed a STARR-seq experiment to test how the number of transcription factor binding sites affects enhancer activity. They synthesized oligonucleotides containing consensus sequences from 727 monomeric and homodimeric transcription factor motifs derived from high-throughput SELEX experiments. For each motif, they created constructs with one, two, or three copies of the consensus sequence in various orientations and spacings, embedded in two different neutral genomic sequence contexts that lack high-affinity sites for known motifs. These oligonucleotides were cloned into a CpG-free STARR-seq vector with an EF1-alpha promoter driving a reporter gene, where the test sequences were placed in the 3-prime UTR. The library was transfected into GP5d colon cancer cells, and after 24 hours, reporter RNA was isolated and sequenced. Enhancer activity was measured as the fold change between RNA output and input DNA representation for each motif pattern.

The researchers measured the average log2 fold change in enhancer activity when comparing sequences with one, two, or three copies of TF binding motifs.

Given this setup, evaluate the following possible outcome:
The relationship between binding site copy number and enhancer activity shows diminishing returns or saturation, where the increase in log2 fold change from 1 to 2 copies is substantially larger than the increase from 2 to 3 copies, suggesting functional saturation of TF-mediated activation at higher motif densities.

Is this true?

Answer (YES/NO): NO